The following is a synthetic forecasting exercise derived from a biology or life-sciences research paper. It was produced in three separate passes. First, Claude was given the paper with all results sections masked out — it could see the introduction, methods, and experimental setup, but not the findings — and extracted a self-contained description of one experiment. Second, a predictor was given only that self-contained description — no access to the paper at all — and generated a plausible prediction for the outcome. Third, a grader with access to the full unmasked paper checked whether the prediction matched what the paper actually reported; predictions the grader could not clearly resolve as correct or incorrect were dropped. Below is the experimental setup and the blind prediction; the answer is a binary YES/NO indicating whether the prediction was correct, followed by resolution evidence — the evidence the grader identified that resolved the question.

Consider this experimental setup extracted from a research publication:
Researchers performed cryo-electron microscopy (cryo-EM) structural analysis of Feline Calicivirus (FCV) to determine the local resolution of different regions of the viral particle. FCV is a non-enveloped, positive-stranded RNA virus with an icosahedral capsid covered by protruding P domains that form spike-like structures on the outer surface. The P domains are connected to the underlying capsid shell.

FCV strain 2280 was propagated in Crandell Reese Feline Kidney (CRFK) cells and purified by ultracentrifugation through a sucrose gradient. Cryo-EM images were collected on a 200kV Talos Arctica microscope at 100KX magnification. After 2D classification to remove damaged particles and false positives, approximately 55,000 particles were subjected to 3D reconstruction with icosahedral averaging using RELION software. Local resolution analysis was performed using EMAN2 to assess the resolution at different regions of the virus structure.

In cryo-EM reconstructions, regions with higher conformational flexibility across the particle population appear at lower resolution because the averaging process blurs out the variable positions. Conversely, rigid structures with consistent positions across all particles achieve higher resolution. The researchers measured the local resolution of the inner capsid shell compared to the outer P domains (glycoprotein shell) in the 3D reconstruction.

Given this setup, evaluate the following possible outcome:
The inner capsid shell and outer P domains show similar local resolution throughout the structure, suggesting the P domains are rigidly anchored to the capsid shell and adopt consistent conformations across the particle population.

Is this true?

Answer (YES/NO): NO